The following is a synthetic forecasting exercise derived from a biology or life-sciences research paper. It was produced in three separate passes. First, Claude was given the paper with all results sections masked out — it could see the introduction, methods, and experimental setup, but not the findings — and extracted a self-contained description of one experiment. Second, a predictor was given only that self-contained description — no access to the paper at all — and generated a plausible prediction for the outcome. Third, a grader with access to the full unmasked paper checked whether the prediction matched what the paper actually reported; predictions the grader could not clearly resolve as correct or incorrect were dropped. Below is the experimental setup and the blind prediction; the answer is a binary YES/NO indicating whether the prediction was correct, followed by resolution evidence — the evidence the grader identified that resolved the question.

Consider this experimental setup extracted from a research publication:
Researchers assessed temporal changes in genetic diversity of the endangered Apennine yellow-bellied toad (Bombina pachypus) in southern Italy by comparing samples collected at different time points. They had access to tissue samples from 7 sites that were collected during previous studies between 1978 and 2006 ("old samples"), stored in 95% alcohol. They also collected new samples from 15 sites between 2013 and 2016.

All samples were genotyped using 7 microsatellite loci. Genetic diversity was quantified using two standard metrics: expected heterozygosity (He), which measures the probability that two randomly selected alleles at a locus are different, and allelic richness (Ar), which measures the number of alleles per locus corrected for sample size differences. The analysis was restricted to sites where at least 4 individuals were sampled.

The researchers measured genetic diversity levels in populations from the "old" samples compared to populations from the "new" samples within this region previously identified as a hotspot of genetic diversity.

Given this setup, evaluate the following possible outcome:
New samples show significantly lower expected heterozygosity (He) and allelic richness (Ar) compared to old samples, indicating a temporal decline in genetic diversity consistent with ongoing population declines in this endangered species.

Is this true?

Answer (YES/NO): NO